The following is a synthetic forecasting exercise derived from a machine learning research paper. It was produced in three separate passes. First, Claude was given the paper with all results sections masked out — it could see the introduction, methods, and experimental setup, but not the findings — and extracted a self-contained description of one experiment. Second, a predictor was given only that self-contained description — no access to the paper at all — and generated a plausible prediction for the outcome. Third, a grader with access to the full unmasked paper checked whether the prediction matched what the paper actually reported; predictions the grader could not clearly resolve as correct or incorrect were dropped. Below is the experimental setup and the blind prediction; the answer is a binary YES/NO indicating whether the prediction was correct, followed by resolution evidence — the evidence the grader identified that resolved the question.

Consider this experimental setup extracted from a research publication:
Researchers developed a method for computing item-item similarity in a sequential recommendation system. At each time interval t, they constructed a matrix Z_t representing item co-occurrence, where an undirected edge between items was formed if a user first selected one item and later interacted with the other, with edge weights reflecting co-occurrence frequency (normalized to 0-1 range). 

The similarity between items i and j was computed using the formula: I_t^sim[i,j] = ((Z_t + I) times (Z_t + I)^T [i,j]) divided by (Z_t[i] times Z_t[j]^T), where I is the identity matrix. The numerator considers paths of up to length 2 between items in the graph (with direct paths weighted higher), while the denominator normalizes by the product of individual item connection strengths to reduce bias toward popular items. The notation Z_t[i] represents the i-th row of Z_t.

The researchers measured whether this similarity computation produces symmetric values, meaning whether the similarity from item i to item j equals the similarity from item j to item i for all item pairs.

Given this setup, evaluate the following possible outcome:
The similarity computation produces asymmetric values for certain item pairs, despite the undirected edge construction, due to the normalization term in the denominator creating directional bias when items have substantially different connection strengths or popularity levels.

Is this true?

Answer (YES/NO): YES